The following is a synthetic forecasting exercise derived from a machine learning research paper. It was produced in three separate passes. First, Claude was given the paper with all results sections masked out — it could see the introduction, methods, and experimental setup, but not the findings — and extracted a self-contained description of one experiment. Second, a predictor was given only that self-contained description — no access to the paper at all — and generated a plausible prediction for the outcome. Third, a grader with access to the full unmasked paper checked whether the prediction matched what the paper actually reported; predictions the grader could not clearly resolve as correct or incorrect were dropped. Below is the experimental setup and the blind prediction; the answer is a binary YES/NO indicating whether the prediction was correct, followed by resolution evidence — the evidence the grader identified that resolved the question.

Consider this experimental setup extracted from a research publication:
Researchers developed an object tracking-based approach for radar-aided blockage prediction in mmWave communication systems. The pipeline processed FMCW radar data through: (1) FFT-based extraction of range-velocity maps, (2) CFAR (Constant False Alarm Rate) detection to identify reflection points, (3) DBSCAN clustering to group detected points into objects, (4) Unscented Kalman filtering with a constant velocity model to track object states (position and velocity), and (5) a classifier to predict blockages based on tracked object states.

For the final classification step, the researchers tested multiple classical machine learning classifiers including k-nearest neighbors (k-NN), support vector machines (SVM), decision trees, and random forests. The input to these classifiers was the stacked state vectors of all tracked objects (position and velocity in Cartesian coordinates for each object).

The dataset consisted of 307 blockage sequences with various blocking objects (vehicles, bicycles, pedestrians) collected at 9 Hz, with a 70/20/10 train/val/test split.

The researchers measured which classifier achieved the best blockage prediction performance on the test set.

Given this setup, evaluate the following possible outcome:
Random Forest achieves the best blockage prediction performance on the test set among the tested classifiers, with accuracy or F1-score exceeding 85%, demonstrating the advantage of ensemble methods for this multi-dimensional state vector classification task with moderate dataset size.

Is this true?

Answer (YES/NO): NO